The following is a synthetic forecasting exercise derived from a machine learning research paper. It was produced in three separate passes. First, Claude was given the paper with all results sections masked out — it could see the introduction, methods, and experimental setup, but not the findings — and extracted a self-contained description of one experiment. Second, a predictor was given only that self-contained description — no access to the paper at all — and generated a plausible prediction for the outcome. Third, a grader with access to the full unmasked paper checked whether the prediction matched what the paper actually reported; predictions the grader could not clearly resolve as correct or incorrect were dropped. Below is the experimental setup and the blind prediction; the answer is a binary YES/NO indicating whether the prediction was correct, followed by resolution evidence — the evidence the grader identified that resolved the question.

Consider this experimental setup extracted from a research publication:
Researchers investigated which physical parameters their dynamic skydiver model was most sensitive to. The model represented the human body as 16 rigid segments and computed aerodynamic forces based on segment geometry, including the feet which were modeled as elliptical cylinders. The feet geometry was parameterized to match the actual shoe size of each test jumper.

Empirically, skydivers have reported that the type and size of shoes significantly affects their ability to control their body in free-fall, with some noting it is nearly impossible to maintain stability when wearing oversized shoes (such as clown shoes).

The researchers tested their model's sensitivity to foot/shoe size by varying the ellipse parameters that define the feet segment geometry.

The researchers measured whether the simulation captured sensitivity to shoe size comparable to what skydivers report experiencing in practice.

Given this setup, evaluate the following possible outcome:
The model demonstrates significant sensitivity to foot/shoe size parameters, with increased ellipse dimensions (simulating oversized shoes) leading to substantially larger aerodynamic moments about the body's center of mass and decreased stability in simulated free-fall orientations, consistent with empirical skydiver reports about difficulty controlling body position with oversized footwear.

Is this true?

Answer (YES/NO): YES